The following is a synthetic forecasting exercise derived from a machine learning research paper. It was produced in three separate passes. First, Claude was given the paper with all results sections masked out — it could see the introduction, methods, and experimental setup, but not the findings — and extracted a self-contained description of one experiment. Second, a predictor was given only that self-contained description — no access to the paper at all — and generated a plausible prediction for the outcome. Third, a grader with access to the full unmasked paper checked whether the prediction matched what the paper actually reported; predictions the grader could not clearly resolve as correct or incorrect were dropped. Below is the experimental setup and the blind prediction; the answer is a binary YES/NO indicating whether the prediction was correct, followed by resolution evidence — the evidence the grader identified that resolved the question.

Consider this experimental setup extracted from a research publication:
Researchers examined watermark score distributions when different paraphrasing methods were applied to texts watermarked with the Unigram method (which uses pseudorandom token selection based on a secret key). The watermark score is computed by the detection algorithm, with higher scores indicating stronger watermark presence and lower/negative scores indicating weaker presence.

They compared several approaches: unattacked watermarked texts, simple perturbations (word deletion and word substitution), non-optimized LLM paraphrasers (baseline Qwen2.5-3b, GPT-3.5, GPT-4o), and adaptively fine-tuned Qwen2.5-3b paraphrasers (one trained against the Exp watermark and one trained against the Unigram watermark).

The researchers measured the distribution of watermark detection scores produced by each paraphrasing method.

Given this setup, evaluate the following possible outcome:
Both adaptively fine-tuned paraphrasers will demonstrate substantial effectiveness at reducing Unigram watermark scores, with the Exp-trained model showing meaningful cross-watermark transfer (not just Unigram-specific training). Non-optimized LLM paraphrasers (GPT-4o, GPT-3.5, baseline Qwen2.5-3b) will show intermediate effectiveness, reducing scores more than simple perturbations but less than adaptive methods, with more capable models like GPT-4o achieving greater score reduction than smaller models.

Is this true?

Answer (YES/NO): NO